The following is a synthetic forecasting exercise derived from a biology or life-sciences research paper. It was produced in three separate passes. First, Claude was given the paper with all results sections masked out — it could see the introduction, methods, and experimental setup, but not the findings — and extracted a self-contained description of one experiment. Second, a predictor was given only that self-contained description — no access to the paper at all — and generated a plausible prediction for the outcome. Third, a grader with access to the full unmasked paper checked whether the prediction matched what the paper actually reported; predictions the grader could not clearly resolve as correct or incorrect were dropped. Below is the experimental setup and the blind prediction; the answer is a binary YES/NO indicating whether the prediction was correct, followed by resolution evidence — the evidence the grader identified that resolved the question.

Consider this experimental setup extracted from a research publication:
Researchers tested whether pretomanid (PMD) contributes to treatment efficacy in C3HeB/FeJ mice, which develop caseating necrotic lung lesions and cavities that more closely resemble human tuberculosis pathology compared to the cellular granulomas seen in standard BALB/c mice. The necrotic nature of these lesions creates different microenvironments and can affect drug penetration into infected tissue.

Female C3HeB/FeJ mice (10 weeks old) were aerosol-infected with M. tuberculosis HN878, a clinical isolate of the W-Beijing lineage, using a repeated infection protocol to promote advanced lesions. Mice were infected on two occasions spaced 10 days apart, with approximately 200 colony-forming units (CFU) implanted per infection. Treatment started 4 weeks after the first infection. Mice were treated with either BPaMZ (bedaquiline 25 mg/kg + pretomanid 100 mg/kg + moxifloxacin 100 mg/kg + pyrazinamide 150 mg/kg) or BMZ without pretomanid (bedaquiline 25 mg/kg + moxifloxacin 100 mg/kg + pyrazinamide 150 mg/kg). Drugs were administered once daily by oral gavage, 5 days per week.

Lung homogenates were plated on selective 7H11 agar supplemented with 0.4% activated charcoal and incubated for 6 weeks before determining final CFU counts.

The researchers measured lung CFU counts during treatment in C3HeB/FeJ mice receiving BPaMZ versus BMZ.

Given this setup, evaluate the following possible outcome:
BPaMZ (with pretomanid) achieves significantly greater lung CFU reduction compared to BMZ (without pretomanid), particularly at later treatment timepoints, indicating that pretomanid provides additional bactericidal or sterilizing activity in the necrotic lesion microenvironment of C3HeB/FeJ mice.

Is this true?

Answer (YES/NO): YES